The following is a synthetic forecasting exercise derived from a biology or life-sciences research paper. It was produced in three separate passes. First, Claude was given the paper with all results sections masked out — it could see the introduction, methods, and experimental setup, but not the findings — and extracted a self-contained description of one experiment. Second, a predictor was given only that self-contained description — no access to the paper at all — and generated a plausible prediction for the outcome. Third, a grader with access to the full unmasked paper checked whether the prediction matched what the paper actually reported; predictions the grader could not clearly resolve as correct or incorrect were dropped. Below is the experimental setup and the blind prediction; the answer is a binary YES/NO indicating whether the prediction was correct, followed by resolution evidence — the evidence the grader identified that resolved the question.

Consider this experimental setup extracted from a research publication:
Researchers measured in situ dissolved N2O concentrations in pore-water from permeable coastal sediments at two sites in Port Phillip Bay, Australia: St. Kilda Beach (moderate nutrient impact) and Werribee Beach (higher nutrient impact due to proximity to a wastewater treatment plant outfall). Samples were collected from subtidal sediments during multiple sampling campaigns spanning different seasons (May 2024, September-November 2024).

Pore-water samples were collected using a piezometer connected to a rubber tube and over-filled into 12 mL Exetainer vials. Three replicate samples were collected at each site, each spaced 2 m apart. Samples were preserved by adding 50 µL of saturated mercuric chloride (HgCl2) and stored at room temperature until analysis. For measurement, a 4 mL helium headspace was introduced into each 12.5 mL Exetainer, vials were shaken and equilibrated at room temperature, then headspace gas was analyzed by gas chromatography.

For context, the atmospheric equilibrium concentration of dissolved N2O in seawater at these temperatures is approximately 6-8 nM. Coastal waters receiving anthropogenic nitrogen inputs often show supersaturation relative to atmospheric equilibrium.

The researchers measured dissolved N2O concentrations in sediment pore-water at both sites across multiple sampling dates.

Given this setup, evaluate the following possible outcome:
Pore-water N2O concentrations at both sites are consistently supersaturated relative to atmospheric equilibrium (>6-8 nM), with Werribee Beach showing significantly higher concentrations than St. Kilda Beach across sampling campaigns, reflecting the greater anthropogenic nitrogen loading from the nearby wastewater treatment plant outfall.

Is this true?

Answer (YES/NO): NO